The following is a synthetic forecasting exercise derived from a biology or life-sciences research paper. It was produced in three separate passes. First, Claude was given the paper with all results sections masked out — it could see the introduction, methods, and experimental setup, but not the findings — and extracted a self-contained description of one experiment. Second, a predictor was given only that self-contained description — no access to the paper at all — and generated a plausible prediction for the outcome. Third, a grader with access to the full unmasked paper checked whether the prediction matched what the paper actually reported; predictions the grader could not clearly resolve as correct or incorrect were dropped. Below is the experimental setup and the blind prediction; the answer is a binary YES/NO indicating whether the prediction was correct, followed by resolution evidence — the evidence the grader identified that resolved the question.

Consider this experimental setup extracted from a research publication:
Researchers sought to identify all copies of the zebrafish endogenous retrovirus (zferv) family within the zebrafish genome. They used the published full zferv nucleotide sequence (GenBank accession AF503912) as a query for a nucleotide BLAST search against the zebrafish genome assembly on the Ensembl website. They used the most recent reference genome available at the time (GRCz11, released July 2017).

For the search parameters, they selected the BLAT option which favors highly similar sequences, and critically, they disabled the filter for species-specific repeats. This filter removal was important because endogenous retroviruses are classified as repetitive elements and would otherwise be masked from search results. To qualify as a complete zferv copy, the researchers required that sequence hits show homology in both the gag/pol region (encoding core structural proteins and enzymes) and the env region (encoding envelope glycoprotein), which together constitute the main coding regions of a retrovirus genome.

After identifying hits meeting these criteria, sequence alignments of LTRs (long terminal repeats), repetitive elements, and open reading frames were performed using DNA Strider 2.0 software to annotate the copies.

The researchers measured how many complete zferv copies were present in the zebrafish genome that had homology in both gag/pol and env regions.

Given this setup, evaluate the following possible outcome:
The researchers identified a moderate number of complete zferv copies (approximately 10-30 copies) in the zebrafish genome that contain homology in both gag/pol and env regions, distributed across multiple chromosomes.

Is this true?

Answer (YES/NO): NO